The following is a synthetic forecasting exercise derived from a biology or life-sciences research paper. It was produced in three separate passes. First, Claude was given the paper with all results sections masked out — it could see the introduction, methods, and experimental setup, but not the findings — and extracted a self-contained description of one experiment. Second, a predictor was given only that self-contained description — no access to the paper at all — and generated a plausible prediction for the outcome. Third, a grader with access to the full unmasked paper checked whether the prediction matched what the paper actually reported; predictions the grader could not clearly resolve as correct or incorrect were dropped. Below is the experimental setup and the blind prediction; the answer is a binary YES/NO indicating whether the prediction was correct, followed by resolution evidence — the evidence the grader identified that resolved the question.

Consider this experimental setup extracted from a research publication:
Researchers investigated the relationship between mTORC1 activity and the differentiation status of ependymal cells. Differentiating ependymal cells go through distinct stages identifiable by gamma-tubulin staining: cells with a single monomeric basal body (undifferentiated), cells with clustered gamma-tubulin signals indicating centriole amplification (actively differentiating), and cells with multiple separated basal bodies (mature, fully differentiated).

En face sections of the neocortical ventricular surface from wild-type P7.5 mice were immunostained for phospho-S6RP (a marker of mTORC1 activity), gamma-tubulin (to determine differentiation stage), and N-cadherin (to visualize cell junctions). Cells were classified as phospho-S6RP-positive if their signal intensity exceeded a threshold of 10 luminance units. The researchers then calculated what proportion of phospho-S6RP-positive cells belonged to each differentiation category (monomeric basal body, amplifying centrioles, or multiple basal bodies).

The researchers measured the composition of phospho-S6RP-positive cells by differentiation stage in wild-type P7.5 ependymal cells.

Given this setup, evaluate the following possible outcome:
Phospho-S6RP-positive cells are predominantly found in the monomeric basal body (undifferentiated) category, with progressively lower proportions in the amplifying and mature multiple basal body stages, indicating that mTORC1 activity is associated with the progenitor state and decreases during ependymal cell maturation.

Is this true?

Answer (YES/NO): NO